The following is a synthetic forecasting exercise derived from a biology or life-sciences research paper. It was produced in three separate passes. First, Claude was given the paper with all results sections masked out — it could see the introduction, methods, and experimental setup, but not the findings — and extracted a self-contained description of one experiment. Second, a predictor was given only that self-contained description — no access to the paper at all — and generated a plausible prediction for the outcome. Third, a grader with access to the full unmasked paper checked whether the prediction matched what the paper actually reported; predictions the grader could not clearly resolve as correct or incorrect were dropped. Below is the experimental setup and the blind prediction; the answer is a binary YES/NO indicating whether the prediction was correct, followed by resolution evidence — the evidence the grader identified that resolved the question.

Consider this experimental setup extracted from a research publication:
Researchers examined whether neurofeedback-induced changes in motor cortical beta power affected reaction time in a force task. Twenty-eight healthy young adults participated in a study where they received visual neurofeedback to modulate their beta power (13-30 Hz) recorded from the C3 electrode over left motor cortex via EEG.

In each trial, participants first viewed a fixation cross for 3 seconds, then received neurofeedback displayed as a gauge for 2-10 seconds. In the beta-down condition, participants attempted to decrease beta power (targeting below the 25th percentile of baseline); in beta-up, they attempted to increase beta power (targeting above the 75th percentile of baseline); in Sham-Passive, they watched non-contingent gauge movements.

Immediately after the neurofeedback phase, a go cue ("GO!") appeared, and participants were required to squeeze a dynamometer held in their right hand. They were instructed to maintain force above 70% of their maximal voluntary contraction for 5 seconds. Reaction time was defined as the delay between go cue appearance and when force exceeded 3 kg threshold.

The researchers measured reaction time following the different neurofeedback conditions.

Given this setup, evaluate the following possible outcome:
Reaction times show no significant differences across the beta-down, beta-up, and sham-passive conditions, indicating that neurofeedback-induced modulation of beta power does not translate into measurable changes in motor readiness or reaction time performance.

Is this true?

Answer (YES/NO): NO